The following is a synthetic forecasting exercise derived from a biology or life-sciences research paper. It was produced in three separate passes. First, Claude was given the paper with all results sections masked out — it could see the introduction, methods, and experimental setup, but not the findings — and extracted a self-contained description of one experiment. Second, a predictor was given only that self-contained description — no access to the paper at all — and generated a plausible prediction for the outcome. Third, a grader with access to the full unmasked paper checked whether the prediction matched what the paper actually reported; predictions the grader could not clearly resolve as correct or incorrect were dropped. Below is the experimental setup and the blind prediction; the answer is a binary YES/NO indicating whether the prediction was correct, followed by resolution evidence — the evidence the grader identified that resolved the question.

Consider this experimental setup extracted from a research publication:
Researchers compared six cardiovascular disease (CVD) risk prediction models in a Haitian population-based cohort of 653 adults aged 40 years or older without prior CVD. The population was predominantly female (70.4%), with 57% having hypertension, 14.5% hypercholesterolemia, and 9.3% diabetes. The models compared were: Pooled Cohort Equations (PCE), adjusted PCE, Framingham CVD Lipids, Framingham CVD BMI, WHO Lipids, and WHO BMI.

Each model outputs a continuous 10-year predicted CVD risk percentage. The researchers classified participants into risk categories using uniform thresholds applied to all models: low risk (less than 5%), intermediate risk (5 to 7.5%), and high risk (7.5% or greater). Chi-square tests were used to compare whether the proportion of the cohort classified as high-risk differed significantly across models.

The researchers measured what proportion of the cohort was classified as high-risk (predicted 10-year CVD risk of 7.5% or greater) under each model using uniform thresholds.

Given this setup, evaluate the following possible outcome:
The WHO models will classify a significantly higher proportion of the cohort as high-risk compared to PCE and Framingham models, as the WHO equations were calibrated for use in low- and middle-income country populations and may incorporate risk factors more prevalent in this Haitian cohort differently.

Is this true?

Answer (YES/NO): NO